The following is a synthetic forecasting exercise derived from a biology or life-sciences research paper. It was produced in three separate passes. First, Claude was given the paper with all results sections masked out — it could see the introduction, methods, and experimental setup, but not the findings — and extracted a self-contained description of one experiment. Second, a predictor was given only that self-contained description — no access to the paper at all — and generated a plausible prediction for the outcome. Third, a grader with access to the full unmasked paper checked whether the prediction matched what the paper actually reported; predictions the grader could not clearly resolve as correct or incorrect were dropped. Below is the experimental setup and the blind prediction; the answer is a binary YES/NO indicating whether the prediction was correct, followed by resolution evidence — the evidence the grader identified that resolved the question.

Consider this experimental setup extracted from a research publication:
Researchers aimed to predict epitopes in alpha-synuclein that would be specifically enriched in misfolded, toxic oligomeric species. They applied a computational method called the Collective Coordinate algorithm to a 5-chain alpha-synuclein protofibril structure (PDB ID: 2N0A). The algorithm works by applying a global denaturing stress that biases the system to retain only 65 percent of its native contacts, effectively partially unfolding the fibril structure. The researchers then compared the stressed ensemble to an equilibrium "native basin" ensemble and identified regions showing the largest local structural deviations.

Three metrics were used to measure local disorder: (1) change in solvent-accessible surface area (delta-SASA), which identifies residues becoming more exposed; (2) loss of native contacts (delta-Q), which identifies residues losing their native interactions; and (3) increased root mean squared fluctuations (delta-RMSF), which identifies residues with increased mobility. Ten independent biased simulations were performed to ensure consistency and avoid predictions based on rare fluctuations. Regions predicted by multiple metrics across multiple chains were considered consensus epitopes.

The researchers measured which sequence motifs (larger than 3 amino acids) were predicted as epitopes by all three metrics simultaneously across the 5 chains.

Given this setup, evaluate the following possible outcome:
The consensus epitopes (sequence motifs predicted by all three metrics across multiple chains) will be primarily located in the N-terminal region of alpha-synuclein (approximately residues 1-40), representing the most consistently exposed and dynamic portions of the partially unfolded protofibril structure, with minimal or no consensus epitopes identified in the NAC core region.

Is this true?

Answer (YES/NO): NO